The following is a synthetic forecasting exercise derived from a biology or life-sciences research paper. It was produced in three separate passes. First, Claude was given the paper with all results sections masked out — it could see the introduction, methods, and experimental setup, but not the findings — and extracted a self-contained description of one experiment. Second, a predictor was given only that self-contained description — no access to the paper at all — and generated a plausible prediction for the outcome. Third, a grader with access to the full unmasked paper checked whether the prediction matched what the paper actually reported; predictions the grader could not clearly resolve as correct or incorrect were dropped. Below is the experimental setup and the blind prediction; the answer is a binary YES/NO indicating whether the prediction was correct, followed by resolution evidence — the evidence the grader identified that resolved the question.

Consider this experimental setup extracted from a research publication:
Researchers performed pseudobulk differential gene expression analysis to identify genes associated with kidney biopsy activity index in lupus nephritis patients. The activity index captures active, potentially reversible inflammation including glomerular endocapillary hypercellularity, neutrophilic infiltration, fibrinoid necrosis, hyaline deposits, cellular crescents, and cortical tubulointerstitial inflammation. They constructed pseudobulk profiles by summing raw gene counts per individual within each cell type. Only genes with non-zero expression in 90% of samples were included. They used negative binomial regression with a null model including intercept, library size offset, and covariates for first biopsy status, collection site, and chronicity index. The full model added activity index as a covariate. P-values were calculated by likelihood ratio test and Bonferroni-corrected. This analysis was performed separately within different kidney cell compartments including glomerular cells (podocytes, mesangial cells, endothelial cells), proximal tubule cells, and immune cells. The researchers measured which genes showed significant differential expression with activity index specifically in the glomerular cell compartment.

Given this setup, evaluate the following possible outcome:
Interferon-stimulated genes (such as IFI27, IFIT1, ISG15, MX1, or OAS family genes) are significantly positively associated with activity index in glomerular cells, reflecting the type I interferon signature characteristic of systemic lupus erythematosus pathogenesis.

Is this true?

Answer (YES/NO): NO